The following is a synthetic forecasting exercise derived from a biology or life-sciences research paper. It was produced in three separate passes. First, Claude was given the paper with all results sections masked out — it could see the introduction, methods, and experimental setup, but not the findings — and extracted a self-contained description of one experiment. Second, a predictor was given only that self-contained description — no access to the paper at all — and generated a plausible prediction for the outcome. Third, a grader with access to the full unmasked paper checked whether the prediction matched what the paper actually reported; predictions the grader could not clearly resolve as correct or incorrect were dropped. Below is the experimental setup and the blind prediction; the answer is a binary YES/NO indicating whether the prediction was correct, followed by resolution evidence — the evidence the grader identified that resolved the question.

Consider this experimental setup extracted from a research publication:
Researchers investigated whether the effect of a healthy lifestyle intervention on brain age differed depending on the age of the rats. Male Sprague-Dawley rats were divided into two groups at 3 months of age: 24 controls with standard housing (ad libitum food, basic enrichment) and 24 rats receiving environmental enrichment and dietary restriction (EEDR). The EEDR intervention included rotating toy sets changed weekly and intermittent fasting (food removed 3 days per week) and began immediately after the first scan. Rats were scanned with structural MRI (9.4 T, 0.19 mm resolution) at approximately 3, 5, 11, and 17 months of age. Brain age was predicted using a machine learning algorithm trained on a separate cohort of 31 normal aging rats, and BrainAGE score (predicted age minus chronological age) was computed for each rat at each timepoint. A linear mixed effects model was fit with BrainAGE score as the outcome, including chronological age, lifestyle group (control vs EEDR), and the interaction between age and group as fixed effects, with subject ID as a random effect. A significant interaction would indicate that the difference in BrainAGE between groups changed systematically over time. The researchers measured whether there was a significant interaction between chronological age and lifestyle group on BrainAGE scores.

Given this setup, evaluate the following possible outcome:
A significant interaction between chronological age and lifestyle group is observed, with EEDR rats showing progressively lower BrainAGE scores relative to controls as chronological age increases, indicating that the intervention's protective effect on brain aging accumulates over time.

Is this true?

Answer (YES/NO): YES